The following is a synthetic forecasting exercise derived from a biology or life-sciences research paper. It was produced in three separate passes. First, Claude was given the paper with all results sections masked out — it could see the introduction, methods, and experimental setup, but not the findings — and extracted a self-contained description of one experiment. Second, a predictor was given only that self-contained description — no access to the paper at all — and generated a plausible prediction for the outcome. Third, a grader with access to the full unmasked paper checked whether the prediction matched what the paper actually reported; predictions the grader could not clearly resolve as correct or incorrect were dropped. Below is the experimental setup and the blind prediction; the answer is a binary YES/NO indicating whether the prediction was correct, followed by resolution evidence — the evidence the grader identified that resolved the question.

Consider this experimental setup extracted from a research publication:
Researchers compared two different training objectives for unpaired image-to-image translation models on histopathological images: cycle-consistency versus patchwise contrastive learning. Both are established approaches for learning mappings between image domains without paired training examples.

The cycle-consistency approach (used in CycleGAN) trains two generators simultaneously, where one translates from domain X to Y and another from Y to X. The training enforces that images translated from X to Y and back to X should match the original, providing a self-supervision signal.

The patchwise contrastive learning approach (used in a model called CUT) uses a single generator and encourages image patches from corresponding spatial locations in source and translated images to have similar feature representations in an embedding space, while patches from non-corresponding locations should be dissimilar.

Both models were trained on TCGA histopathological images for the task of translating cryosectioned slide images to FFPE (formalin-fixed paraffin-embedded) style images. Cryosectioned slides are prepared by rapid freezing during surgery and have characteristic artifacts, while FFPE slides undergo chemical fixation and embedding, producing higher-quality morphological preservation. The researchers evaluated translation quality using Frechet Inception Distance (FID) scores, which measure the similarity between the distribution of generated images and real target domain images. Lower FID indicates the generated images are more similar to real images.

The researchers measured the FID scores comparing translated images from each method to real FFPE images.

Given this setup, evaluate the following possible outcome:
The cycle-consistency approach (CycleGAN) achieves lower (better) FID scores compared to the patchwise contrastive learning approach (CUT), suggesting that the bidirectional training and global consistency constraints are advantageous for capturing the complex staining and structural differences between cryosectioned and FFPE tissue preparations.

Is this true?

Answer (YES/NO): YES